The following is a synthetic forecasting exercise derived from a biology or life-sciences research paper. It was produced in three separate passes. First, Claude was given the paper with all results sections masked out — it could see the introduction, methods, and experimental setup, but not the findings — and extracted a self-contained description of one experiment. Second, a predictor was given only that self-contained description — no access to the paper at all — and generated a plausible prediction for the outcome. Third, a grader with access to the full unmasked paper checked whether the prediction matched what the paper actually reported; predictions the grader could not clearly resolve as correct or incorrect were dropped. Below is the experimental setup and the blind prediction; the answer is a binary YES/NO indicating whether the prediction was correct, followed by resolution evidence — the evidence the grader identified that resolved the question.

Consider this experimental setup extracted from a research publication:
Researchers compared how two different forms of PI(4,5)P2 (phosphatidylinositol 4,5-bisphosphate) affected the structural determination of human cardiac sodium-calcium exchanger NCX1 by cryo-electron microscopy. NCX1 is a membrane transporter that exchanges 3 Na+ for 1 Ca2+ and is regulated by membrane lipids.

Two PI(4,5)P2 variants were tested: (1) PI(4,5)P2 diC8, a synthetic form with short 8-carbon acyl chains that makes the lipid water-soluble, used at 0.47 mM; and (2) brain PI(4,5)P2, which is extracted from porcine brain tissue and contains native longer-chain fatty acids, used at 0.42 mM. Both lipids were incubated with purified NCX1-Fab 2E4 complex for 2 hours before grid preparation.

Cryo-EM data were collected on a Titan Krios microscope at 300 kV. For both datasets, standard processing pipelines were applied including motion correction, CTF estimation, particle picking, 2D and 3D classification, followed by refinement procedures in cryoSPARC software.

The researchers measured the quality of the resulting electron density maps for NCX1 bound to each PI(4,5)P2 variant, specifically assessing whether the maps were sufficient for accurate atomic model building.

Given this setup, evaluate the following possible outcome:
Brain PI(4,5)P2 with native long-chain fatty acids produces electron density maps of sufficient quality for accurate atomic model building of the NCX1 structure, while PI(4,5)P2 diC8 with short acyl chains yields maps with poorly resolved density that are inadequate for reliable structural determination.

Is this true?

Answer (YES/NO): NO